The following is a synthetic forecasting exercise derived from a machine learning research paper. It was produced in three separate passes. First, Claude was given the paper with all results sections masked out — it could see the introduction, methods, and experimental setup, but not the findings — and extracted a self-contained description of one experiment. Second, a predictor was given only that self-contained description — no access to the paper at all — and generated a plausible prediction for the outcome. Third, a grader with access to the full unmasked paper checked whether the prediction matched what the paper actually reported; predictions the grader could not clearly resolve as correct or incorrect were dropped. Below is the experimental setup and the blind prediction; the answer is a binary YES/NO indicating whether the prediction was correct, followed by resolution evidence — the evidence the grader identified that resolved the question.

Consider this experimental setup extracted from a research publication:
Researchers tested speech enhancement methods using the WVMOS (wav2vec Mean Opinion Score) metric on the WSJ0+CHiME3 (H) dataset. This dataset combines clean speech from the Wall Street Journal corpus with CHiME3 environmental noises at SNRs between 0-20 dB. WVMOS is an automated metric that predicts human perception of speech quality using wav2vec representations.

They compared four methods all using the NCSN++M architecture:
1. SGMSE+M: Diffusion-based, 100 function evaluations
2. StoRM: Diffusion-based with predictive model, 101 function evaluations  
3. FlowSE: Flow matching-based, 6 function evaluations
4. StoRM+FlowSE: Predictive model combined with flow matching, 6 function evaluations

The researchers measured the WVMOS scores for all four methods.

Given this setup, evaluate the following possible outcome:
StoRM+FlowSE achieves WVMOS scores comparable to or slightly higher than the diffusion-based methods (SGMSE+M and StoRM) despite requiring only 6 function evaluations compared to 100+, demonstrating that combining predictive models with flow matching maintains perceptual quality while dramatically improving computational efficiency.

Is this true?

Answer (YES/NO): YES